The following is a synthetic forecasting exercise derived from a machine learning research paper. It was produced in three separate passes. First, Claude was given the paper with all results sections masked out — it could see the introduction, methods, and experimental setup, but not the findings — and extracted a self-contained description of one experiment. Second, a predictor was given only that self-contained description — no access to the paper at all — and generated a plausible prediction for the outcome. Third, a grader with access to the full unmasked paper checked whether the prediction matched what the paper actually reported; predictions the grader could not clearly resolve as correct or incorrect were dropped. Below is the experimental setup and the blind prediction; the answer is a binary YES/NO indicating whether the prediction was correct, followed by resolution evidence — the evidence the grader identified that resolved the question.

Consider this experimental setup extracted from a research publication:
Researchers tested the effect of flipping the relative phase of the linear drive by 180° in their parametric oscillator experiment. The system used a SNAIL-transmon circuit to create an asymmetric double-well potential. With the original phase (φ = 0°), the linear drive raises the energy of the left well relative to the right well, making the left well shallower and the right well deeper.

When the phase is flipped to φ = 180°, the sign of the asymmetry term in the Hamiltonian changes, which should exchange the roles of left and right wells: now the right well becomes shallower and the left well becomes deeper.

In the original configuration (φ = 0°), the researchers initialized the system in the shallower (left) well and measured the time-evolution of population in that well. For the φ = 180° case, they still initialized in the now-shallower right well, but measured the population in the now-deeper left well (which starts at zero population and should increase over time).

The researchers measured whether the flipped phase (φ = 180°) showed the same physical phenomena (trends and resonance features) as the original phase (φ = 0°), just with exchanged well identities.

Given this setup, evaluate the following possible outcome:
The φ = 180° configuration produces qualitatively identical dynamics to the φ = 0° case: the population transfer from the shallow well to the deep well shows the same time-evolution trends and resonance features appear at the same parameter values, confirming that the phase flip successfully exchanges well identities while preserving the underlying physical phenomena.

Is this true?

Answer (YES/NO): YES